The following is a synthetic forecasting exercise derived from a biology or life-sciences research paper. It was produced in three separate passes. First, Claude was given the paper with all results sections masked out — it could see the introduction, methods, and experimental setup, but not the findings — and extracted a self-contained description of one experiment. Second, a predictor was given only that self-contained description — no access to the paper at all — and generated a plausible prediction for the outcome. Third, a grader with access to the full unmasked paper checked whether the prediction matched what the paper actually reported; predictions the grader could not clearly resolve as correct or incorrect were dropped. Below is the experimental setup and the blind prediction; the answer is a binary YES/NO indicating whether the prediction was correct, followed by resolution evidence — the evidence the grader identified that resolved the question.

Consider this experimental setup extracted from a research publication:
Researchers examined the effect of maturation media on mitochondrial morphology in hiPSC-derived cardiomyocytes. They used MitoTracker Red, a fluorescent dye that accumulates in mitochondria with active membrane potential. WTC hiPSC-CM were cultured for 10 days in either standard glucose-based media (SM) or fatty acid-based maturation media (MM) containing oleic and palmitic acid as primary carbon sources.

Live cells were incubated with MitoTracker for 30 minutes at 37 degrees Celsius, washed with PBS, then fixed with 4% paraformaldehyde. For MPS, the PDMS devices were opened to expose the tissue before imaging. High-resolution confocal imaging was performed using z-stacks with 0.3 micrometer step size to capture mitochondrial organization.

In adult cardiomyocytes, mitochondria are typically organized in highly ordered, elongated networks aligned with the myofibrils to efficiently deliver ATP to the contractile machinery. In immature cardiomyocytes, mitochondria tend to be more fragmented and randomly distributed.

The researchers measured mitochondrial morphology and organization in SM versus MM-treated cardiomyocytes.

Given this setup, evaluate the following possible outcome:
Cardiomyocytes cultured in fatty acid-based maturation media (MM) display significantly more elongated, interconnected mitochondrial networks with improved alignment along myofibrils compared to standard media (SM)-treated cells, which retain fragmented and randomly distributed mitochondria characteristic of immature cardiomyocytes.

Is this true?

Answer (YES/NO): NO